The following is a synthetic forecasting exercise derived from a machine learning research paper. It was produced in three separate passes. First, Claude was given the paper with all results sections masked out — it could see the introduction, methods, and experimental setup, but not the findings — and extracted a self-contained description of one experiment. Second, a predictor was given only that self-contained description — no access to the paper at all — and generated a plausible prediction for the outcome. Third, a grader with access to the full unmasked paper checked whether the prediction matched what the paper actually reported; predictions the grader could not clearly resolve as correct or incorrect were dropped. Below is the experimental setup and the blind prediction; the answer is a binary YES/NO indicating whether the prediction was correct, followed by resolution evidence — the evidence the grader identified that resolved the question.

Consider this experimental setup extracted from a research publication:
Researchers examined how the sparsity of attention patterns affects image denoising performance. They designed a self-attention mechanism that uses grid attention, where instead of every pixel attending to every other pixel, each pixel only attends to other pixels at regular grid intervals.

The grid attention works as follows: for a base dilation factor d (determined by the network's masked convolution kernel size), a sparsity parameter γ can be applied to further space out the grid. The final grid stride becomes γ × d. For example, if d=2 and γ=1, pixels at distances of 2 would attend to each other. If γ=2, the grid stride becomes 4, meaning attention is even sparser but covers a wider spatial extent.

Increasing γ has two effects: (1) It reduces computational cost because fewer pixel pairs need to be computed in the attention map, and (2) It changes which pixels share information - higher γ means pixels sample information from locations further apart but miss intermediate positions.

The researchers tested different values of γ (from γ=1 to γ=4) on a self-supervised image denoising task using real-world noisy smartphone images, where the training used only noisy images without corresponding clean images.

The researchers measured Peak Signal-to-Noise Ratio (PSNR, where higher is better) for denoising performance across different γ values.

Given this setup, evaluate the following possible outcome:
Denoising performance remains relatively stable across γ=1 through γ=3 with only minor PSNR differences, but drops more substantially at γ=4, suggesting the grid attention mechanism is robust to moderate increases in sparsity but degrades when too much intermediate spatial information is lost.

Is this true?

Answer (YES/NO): NO